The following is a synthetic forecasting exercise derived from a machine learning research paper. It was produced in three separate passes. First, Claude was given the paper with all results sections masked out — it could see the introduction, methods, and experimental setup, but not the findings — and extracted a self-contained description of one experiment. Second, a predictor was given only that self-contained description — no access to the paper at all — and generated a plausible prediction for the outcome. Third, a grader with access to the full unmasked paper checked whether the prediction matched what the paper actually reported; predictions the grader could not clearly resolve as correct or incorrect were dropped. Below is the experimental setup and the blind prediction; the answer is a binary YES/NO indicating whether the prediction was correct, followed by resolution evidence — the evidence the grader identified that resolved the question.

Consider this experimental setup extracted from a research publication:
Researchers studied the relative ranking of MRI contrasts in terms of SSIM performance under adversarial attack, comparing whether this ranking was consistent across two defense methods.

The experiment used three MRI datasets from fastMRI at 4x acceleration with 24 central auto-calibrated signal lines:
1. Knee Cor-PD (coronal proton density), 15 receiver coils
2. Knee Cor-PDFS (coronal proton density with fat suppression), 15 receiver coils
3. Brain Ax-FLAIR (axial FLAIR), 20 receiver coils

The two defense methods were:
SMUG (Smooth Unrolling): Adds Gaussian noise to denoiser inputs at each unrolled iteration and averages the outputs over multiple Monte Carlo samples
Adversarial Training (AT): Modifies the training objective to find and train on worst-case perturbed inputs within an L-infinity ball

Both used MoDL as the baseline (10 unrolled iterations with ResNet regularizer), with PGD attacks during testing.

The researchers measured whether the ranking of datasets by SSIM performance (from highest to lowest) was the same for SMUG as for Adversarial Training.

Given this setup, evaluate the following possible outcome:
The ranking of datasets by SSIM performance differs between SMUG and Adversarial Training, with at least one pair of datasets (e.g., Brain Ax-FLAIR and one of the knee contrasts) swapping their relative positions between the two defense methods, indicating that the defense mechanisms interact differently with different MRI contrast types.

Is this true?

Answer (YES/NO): YES